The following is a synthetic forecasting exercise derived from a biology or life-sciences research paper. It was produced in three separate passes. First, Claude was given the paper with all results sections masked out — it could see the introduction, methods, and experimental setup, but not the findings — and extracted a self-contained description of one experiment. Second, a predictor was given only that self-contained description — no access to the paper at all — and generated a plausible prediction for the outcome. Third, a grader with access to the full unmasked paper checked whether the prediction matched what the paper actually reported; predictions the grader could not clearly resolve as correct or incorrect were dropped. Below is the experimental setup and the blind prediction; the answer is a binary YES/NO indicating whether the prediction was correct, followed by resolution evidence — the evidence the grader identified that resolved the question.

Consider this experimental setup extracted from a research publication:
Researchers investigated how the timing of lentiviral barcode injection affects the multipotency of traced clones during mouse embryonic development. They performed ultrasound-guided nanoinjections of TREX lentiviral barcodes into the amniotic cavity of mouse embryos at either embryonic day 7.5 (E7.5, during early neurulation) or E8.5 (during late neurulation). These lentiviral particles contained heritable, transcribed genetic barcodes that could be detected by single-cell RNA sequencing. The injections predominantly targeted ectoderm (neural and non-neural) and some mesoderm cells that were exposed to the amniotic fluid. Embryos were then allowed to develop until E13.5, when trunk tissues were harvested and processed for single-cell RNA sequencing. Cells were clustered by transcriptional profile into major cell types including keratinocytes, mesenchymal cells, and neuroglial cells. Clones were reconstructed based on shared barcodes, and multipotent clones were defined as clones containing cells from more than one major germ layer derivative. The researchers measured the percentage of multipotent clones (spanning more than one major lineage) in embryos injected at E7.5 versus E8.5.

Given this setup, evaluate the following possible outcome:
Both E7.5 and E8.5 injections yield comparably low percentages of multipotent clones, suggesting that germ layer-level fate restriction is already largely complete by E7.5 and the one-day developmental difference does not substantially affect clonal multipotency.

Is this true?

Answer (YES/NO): NO